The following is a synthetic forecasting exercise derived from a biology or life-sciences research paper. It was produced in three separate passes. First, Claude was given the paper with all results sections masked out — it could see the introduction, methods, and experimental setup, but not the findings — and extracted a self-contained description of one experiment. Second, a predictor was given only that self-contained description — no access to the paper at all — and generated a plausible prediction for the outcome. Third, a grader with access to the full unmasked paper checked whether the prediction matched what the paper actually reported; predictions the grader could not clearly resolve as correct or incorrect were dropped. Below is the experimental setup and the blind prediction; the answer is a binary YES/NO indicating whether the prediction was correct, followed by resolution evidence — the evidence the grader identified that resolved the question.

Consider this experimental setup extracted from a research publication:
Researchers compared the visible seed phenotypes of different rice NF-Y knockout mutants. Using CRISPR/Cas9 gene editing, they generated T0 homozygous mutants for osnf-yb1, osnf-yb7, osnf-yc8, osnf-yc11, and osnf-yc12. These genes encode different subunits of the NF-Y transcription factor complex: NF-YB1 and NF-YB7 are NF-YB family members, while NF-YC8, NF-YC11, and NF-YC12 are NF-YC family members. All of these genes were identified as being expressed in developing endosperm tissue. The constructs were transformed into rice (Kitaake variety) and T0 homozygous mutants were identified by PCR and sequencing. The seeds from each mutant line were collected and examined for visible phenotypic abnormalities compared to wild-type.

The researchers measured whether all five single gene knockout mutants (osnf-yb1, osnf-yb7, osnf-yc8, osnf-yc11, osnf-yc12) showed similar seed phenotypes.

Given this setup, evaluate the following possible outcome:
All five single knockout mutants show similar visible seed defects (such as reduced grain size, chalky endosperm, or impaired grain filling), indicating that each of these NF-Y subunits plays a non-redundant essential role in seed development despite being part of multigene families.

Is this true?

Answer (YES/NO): NO